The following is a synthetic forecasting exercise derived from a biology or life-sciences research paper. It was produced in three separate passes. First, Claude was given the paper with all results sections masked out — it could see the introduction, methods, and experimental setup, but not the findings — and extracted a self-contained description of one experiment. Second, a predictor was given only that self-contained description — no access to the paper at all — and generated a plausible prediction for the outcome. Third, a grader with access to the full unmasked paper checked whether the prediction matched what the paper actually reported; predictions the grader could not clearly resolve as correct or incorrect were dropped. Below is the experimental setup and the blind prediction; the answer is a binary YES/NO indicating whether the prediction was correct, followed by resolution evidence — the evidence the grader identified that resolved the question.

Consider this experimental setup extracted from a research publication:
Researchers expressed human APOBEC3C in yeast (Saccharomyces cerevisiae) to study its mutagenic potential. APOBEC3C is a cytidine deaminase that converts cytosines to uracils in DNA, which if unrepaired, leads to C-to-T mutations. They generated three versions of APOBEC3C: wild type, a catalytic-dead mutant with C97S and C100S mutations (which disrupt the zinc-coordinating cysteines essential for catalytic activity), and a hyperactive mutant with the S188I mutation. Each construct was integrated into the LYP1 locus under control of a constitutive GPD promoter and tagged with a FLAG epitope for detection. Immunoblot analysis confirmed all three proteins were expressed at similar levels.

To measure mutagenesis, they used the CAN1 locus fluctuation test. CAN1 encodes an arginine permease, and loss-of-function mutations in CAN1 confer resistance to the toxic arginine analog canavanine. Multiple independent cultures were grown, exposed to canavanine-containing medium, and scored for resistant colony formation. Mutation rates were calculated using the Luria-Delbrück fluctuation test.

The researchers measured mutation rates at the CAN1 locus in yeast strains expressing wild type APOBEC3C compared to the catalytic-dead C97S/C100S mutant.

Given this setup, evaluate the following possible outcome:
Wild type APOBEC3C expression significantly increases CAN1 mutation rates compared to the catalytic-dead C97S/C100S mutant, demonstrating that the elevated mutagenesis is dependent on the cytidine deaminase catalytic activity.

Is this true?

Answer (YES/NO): YES